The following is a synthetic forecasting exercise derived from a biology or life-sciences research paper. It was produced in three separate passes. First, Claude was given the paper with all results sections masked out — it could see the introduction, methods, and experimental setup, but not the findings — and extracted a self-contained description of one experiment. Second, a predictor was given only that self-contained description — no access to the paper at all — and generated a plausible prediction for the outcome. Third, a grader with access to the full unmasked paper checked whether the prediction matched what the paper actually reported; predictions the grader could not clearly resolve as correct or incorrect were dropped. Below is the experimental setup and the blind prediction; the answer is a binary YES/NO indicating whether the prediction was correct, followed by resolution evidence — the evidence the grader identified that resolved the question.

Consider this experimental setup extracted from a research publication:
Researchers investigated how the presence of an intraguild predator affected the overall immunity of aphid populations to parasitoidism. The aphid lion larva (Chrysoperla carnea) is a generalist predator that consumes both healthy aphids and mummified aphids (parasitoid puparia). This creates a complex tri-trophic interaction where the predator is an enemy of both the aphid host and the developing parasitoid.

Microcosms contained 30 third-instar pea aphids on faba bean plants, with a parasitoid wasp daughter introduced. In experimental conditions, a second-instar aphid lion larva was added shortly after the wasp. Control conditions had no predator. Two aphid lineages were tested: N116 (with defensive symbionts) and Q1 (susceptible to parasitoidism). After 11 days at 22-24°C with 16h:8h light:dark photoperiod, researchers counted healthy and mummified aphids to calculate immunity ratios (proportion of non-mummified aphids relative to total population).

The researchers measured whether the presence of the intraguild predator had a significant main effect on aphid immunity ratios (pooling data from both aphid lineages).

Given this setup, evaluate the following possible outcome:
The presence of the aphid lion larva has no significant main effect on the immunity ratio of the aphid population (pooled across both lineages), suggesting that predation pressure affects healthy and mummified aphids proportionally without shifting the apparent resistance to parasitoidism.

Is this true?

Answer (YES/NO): YES